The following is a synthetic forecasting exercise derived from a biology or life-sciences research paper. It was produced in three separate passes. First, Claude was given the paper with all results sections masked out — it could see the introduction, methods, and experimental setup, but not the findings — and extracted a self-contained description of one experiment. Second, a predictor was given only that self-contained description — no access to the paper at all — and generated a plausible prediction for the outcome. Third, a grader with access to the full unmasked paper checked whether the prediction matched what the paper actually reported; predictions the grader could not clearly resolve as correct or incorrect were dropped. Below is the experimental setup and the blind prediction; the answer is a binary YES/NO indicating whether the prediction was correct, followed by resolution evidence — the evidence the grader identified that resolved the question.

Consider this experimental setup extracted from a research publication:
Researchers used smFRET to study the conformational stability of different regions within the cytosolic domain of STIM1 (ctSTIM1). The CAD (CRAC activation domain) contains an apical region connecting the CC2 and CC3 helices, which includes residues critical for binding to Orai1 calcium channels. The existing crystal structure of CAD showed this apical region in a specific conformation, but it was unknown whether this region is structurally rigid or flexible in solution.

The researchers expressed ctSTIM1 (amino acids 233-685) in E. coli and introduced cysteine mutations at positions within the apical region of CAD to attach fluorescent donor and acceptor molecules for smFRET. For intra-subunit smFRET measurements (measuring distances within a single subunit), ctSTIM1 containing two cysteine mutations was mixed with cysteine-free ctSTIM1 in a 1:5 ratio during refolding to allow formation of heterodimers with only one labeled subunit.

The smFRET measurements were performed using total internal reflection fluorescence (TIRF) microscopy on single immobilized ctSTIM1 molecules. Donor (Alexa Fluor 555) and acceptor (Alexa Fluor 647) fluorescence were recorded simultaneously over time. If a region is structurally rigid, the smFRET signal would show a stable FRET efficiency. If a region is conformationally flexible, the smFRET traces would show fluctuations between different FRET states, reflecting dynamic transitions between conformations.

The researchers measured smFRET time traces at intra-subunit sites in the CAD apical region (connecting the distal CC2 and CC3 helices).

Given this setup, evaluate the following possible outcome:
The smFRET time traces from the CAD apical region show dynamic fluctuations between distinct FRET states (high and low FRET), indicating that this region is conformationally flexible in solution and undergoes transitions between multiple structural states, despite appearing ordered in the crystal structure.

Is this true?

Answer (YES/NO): YES